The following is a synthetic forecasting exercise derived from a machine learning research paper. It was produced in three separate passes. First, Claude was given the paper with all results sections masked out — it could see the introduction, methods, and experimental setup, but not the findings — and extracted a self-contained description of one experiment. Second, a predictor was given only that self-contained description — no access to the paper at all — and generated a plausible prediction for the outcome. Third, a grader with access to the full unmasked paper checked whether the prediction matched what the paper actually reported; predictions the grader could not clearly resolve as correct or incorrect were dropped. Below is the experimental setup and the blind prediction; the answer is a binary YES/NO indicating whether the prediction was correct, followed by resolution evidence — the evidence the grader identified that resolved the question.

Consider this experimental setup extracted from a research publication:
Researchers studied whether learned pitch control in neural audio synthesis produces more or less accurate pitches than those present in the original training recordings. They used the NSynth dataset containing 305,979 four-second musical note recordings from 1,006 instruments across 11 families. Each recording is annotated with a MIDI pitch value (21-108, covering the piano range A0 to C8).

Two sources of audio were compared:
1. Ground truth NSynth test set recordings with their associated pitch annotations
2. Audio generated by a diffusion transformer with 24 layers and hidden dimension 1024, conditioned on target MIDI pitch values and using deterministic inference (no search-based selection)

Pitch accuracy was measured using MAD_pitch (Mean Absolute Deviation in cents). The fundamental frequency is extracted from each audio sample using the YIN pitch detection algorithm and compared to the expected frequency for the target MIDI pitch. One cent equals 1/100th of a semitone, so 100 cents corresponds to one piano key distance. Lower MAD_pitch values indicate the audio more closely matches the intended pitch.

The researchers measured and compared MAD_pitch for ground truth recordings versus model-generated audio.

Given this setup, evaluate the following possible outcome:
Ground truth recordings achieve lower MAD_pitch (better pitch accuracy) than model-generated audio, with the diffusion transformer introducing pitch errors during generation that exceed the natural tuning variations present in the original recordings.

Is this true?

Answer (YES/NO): NO